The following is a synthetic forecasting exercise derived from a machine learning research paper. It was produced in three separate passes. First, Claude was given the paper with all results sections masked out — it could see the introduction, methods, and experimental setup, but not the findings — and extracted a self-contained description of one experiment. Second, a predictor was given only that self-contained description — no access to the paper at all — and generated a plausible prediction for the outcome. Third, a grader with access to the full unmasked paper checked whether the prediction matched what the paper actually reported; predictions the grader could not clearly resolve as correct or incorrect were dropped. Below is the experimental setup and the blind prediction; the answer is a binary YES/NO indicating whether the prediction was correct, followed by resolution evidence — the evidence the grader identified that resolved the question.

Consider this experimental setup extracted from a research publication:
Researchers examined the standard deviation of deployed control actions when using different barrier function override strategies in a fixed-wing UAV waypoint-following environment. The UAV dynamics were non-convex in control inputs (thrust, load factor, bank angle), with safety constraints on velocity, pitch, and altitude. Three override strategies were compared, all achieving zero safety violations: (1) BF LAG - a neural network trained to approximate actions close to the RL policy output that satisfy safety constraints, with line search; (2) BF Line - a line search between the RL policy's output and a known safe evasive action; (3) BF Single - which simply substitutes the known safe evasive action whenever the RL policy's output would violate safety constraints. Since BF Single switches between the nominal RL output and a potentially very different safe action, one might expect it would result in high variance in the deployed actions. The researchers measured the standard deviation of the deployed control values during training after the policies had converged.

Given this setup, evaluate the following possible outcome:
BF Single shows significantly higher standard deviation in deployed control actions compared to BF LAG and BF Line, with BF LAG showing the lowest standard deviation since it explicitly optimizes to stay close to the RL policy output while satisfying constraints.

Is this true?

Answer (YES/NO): NO